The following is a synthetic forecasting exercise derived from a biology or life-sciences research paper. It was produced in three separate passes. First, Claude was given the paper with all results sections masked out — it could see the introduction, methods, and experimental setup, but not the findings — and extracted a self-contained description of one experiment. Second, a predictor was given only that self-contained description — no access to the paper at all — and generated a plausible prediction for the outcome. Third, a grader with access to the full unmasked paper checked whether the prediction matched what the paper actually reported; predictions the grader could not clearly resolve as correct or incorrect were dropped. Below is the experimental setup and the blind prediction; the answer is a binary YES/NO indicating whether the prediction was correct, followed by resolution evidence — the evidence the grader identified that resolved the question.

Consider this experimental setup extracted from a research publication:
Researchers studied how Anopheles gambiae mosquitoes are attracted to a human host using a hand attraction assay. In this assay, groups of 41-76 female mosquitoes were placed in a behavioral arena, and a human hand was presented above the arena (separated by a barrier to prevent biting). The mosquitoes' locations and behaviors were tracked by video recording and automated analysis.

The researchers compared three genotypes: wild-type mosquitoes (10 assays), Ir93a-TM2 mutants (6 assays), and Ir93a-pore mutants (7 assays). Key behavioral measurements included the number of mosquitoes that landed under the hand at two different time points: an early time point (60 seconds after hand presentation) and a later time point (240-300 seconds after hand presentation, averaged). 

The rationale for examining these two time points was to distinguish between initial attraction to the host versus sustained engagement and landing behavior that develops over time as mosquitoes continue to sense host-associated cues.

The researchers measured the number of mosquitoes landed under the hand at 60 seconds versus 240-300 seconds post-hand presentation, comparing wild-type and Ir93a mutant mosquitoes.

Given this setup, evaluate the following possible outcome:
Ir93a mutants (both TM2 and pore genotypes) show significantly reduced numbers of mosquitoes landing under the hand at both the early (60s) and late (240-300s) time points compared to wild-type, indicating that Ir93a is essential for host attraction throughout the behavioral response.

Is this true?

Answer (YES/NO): NO